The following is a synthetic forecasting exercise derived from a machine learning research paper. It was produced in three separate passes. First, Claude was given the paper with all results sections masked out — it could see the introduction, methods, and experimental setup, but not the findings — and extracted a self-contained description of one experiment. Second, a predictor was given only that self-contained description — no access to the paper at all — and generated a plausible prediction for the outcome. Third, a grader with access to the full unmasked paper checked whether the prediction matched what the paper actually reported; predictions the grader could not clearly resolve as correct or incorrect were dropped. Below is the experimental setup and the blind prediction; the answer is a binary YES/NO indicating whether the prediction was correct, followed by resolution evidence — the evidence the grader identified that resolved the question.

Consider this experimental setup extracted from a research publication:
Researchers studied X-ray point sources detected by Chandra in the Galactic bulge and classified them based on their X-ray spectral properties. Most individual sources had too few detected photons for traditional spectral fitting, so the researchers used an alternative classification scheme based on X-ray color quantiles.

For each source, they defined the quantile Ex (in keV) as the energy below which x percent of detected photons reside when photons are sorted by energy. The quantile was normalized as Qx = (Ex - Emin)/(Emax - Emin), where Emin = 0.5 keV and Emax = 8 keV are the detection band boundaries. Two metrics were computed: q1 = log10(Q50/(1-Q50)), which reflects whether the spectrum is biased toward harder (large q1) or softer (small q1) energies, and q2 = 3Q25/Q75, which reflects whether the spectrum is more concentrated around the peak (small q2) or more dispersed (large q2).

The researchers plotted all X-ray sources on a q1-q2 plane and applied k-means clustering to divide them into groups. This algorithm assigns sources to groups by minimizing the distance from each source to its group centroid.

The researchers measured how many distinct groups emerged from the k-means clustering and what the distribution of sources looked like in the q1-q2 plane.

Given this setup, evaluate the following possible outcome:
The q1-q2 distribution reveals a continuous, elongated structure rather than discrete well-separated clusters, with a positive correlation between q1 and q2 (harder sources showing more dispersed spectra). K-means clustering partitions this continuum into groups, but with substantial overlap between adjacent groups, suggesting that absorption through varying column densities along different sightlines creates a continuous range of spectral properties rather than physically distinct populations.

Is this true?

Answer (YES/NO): NO